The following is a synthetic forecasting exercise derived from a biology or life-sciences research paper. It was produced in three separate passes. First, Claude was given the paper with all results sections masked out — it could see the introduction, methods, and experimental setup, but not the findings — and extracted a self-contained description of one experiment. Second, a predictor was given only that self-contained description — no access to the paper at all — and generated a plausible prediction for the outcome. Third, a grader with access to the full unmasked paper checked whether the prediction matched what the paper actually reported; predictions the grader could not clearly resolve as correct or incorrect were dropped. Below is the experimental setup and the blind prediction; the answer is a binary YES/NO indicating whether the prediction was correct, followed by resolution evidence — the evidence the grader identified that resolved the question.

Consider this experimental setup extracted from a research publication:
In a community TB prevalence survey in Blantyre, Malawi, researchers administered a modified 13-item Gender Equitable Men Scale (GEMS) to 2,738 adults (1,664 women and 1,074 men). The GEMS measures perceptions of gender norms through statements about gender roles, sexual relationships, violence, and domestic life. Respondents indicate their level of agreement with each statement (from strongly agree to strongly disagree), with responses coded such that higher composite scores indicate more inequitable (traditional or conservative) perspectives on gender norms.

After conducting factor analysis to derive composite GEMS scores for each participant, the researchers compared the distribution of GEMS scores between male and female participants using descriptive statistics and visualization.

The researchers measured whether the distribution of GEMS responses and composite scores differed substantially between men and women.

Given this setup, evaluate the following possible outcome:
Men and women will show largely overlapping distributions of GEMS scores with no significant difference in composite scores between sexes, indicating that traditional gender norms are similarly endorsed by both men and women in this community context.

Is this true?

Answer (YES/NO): YES